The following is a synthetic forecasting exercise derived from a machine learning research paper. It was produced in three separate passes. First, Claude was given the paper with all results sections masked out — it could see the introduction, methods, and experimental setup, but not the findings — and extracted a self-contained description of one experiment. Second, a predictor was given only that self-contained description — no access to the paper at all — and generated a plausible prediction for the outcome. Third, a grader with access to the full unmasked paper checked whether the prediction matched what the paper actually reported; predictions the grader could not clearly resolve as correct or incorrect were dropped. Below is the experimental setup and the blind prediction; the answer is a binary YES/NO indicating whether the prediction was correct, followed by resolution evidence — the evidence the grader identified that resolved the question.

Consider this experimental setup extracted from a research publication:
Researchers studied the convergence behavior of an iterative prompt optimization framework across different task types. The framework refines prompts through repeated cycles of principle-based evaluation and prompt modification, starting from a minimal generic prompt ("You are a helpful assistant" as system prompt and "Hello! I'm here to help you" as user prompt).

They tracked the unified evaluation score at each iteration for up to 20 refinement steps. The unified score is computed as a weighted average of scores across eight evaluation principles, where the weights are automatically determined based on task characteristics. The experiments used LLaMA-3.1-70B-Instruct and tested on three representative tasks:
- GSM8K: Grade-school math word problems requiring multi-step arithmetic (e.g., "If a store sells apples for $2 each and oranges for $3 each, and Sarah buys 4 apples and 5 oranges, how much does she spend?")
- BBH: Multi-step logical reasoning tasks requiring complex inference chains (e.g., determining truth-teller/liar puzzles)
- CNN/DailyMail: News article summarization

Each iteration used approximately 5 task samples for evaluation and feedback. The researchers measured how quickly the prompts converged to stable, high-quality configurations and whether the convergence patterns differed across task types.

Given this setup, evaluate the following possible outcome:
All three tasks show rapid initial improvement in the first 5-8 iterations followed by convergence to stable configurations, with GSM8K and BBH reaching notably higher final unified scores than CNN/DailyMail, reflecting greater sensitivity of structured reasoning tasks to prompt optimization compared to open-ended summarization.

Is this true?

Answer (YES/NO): NO